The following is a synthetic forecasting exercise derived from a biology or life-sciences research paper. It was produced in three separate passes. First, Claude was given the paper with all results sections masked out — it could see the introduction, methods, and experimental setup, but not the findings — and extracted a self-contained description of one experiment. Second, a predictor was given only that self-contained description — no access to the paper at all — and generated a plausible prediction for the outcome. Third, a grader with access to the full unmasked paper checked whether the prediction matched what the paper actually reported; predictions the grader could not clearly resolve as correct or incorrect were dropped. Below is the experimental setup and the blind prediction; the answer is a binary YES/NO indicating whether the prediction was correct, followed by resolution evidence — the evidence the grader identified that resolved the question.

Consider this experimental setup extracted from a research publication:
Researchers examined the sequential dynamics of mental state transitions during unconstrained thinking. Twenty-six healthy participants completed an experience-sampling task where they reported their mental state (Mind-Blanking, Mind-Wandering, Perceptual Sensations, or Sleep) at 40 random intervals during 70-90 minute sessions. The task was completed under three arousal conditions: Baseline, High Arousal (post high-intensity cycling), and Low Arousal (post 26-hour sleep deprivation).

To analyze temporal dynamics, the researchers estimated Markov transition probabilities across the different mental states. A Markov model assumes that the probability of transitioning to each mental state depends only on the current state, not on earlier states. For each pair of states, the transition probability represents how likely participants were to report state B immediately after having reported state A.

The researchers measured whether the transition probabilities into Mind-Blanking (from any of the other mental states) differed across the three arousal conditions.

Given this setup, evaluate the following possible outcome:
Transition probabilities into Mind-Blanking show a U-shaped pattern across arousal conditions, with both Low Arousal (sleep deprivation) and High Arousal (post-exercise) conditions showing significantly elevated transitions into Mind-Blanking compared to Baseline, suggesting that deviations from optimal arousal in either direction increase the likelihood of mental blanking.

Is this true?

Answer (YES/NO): NO